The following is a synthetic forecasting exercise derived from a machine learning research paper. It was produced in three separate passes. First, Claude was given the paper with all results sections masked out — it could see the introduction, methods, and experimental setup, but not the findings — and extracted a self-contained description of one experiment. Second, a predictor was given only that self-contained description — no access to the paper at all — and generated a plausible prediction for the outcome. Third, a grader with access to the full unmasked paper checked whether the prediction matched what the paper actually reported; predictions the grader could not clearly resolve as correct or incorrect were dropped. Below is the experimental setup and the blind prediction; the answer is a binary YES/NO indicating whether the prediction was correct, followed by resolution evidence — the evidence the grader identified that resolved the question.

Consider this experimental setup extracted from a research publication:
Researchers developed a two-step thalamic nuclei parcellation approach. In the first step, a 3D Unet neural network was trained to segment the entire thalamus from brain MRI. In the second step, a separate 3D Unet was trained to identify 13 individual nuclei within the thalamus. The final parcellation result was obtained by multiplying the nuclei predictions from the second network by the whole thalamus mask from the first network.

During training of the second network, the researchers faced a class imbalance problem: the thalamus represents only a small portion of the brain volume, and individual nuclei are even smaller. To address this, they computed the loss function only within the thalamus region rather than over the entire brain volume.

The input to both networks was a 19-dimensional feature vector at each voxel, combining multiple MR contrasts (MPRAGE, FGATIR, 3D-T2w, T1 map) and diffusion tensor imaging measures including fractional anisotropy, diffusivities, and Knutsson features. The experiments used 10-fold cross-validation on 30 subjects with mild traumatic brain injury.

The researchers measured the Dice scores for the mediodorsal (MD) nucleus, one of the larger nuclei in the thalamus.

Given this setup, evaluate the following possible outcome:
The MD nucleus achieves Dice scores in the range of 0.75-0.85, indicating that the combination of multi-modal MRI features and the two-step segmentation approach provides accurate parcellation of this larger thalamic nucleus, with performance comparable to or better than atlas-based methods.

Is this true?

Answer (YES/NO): NO